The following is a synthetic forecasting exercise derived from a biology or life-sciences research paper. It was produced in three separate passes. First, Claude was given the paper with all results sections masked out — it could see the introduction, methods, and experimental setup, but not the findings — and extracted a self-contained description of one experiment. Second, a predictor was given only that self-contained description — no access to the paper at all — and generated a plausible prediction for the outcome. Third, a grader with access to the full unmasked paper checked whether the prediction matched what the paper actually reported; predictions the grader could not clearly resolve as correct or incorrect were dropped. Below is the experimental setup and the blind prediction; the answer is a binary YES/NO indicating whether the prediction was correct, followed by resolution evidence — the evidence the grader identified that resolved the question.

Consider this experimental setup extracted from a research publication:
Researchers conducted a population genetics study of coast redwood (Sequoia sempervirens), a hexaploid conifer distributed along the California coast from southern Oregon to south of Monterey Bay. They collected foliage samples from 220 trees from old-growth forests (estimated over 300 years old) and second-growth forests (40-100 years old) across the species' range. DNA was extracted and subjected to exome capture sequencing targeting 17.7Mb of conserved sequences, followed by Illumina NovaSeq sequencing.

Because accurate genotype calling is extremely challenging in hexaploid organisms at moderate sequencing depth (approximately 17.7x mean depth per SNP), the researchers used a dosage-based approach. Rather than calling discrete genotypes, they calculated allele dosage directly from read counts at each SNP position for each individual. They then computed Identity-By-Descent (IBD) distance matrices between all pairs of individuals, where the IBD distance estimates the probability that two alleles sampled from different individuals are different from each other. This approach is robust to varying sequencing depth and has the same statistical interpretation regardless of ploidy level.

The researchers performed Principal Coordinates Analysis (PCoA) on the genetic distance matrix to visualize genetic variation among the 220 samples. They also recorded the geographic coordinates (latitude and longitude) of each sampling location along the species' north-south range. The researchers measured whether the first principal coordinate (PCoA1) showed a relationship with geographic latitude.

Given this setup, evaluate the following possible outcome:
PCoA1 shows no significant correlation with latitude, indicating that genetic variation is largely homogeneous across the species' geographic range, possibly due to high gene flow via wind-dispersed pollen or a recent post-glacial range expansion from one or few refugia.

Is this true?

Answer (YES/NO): NO